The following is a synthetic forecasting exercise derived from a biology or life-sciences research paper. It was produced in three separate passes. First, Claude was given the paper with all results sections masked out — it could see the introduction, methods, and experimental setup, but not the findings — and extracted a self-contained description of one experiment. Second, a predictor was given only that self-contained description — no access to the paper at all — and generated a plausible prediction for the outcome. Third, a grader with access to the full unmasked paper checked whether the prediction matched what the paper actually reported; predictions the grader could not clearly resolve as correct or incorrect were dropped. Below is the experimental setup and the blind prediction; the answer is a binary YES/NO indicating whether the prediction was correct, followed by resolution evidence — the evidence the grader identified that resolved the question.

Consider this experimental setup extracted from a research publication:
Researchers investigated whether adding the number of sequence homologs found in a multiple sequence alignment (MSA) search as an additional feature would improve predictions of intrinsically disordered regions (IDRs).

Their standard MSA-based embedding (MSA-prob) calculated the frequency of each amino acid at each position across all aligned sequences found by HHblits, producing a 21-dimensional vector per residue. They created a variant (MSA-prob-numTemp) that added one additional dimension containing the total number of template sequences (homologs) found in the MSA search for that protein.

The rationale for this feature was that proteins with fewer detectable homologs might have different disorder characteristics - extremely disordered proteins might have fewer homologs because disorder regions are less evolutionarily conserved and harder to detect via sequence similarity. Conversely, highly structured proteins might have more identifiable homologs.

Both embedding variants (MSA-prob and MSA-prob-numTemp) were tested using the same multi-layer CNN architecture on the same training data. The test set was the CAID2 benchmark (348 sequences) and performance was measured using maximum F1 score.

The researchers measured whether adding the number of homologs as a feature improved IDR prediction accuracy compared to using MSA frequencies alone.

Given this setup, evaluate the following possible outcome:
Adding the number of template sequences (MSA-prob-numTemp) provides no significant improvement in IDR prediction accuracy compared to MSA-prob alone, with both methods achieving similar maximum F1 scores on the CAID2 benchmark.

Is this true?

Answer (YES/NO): NO